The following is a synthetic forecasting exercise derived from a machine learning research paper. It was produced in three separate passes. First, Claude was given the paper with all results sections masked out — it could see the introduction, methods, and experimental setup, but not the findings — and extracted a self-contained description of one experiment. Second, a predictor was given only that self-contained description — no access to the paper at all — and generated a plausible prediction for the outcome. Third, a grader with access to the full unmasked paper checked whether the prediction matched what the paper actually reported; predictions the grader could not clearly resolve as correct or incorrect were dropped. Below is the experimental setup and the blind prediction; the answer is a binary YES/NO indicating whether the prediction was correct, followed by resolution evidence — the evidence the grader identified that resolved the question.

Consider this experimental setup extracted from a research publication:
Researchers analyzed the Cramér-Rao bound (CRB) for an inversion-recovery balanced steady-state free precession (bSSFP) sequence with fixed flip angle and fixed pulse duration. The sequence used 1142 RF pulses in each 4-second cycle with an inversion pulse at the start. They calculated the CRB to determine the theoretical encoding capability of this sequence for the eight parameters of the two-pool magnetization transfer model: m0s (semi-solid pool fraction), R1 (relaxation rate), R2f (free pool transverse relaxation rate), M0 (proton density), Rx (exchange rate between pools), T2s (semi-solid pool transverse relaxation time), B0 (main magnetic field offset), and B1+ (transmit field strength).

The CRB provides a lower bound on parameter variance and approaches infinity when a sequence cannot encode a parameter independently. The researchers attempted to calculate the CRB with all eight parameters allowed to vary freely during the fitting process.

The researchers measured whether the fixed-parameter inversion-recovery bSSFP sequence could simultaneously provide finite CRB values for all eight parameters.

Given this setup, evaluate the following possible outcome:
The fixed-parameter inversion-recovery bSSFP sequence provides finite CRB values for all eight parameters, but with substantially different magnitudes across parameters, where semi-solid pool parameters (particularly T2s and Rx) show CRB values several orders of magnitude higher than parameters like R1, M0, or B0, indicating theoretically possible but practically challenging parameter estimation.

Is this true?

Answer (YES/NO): NO